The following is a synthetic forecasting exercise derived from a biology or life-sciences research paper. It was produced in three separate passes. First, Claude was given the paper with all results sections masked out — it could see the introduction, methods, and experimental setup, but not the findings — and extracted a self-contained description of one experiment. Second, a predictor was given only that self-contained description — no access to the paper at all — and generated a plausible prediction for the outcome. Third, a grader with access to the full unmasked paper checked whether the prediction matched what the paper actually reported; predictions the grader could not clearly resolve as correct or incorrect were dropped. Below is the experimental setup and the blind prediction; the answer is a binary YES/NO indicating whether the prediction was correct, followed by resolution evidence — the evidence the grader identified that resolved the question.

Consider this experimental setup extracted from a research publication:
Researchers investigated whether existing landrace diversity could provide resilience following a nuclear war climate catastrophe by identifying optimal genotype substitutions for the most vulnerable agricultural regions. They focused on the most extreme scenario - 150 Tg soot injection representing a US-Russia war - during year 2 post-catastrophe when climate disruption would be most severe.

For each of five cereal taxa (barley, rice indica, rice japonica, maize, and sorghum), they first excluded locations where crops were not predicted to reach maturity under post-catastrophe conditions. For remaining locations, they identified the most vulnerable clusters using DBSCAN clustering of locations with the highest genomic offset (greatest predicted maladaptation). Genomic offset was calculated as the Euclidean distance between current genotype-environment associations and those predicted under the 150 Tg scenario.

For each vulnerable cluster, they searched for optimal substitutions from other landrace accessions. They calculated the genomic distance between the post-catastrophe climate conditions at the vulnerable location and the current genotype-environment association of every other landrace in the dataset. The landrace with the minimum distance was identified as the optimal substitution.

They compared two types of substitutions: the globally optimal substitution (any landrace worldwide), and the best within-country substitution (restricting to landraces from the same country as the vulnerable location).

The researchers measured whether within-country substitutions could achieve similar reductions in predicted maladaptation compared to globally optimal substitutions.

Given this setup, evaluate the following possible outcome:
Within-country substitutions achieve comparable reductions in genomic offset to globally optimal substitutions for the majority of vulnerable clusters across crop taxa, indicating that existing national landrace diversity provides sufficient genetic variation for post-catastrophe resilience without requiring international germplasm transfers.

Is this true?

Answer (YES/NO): NO